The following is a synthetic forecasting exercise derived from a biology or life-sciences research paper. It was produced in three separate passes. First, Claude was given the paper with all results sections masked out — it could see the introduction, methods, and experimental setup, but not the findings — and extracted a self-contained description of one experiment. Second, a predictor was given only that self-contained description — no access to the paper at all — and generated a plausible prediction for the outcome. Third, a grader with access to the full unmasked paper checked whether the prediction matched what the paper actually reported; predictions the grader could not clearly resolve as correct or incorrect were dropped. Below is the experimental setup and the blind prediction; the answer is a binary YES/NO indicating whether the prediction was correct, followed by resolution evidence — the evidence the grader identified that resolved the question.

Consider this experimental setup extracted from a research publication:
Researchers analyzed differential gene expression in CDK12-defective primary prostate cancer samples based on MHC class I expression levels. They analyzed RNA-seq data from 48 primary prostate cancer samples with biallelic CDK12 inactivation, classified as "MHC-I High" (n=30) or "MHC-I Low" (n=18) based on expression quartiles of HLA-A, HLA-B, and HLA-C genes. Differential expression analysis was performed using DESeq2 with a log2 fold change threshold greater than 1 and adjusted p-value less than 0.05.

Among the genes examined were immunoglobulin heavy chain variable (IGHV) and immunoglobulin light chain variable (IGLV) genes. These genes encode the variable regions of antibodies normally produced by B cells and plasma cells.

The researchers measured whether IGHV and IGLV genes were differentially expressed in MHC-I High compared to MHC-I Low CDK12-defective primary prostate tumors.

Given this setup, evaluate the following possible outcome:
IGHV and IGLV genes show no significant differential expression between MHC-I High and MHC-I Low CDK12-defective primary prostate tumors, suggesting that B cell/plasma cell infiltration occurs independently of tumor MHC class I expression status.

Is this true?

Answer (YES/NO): NO